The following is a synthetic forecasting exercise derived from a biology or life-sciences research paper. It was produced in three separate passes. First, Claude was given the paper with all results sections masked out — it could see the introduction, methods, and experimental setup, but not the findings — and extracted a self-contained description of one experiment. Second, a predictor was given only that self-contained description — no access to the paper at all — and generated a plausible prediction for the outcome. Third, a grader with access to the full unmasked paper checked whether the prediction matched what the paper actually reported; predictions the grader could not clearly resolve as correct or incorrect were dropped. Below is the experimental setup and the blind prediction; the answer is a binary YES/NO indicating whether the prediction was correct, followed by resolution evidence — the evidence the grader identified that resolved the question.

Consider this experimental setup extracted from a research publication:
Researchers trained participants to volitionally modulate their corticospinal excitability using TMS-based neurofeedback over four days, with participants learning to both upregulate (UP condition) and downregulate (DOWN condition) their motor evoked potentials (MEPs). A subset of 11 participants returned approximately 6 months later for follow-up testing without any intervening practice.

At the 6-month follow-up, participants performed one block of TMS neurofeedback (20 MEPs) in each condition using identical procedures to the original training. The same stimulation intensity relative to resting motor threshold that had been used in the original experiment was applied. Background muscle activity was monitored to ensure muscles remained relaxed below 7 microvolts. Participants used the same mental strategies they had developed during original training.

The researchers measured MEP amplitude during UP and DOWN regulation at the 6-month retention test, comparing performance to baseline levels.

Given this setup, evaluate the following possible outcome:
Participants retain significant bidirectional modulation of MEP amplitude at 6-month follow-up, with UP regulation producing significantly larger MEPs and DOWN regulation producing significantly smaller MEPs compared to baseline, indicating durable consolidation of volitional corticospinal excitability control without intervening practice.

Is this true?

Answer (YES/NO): YES